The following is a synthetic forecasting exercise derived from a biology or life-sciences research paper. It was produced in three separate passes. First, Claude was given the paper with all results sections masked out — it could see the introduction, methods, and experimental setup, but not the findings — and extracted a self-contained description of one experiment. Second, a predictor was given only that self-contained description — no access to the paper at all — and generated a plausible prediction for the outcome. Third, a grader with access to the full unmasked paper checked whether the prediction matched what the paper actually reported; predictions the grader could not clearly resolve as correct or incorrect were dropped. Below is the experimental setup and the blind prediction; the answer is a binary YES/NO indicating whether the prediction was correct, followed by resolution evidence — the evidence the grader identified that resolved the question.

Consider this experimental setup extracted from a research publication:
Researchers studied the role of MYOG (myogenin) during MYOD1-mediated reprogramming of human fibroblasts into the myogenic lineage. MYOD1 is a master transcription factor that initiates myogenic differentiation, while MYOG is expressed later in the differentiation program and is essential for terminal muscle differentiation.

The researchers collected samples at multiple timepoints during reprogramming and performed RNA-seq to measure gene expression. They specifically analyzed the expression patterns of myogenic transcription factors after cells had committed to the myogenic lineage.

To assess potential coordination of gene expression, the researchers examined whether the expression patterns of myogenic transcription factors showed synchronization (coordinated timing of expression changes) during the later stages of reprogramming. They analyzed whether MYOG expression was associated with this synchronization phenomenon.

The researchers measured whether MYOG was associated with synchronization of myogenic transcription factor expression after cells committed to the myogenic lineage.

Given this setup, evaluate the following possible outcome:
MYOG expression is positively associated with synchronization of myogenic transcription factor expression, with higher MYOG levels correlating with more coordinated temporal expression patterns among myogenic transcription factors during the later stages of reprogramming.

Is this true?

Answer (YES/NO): YES